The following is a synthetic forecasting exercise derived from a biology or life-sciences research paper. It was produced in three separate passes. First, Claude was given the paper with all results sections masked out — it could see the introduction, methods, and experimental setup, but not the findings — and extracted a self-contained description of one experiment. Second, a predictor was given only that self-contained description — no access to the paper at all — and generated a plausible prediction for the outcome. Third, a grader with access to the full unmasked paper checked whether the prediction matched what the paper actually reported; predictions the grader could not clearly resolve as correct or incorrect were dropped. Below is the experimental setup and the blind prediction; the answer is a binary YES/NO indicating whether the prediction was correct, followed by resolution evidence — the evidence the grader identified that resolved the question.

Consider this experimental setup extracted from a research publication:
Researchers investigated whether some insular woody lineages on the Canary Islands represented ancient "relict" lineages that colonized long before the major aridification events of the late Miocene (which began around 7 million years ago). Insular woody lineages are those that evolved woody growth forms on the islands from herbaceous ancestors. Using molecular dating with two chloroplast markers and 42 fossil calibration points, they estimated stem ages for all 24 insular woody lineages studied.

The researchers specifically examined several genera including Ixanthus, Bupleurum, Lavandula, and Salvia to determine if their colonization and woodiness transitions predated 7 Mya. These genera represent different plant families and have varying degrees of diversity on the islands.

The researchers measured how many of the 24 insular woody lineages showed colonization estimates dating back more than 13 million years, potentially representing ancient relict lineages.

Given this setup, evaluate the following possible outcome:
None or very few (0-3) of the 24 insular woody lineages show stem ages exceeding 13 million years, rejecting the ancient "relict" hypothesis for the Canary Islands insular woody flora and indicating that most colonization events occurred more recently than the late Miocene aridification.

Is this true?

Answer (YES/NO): NO